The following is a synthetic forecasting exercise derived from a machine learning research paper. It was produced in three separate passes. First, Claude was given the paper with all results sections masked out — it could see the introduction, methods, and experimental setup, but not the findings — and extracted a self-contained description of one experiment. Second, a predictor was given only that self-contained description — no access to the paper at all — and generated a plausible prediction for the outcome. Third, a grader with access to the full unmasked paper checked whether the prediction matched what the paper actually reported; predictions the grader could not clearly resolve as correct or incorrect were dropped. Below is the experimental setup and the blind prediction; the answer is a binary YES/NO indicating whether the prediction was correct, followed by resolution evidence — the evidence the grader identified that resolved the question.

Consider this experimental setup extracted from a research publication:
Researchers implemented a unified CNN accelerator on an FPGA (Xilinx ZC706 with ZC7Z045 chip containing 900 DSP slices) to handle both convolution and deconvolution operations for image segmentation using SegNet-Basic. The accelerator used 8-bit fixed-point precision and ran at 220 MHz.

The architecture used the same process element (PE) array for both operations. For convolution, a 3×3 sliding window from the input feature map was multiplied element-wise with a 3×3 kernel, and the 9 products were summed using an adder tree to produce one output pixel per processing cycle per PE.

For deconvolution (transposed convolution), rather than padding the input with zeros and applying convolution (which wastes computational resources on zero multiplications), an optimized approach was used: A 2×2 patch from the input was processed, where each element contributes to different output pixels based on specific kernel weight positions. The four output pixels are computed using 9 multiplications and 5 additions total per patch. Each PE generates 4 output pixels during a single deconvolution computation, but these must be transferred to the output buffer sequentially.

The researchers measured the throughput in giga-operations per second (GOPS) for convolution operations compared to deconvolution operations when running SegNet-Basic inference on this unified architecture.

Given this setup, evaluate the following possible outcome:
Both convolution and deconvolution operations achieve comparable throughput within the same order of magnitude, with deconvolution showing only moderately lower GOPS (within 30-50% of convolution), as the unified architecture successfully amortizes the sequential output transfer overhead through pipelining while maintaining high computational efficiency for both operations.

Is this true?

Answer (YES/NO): YES